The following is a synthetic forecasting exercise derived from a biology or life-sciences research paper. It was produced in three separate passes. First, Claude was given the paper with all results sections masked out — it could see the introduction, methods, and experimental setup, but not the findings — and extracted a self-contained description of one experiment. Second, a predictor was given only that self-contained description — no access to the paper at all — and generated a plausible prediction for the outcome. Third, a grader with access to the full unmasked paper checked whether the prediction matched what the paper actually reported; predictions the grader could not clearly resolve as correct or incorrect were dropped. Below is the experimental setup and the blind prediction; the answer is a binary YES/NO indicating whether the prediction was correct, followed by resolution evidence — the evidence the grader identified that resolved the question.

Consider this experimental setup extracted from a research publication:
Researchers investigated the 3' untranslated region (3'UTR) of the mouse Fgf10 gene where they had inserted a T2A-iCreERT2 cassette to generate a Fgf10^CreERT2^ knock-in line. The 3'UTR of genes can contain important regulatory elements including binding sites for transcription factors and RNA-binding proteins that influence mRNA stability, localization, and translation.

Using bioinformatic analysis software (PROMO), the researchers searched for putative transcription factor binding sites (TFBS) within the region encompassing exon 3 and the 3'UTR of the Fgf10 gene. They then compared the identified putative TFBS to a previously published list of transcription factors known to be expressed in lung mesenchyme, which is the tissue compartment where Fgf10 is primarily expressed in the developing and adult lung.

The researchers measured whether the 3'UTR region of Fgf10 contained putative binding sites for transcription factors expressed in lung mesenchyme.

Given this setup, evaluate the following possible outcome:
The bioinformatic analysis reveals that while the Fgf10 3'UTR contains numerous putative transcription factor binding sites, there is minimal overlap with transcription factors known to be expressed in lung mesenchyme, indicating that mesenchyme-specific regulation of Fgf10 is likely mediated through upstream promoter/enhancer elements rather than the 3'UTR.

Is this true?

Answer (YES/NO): NO